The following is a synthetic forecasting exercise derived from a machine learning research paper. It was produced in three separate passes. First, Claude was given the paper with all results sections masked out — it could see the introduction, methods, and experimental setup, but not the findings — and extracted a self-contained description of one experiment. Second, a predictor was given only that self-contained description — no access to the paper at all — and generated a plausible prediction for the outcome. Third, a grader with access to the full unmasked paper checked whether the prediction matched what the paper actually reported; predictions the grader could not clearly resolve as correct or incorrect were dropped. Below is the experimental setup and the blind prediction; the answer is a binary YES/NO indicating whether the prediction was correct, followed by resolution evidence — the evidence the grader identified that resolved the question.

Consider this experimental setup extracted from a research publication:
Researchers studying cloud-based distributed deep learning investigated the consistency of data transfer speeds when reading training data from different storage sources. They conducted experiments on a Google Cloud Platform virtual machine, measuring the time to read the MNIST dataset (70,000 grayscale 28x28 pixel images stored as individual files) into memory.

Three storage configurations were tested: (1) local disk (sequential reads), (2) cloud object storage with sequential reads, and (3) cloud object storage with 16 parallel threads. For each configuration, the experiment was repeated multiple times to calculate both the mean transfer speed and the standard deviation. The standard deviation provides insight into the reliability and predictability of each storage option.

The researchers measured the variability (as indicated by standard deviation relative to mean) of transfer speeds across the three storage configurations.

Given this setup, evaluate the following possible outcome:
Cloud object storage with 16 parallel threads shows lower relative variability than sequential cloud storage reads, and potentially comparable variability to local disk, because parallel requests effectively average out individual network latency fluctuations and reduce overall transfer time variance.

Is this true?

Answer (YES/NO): YES